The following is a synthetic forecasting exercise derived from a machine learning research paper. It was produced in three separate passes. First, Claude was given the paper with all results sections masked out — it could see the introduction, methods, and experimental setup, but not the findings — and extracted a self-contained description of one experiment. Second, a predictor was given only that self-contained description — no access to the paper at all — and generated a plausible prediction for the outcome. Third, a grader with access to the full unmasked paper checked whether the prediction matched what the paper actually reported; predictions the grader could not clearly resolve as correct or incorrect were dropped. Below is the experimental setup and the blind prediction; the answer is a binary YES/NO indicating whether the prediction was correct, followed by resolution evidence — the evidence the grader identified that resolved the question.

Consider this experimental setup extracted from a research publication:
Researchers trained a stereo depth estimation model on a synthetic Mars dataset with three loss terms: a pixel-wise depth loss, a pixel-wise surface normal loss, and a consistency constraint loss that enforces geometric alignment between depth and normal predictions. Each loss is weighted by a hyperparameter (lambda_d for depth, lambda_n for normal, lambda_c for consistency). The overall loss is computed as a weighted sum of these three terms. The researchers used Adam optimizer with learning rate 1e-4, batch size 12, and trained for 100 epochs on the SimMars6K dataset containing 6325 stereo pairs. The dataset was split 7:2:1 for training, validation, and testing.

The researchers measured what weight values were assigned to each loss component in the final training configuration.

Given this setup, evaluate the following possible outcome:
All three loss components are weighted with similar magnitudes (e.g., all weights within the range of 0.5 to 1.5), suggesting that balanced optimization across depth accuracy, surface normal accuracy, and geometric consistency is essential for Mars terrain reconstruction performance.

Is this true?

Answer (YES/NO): NO